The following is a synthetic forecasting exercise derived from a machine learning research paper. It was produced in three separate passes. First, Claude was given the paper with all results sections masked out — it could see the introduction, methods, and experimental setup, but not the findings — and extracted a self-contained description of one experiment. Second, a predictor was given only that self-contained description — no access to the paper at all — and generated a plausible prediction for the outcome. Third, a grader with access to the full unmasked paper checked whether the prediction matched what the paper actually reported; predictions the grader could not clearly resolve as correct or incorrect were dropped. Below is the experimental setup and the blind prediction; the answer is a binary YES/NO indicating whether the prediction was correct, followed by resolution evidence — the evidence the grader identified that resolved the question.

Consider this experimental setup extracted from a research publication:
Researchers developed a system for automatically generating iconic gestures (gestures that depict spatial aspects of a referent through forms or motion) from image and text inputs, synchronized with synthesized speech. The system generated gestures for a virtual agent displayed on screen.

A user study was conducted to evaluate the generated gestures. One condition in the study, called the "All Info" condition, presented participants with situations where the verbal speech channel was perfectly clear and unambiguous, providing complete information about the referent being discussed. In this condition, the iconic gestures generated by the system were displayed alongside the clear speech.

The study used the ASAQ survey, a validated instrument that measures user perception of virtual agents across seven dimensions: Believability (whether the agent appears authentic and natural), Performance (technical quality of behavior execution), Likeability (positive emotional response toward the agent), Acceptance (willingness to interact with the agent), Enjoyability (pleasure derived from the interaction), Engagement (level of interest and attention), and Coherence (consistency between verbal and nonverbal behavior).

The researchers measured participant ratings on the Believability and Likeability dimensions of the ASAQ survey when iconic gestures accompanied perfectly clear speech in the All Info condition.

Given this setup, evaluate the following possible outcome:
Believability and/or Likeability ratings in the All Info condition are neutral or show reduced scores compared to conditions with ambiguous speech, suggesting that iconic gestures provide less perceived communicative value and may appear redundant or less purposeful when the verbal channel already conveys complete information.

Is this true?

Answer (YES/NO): NO